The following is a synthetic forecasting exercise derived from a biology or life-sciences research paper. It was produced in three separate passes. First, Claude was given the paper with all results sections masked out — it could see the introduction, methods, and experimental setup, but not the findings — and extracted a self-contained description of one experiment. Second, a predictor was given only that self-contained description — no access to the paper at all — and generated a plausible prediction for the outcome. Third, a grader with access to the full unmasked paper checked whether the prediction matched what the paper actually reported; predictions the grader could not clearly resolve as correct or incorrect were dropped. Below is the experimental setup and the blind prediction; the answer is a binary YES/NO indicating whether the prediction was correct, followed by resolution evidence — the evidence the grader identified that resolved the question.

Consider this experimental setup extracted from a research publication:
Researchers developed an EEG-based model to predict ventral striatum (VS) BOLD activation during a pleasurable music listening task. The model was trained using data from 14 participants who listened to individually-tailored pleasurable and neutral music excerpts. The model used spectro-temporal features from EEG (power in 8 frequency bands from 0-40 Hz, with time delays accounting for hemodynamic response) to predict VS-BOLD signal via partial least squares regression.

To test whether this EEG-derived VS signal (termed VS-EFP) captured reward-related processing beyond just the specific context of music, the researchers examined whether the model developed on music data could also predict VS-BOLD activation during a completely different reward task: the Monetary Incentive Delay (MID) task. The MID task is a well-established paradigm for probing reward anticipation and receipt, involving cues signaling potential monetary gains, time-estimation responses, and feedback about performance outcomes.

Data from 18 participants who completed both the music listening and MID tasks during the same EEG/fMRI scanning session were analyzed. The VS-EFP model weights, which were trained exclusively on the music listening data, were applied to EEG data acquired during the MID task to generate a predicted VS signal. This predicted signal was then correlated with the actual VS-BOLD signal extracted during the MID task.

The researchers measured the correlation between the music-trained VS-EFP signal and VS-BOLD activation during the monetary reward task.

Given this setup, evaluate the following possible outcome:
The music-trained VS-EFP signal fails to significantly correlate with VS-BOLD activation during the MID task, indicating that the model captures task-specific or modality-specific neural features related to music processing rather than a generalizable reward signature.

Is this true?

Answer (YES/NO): NO